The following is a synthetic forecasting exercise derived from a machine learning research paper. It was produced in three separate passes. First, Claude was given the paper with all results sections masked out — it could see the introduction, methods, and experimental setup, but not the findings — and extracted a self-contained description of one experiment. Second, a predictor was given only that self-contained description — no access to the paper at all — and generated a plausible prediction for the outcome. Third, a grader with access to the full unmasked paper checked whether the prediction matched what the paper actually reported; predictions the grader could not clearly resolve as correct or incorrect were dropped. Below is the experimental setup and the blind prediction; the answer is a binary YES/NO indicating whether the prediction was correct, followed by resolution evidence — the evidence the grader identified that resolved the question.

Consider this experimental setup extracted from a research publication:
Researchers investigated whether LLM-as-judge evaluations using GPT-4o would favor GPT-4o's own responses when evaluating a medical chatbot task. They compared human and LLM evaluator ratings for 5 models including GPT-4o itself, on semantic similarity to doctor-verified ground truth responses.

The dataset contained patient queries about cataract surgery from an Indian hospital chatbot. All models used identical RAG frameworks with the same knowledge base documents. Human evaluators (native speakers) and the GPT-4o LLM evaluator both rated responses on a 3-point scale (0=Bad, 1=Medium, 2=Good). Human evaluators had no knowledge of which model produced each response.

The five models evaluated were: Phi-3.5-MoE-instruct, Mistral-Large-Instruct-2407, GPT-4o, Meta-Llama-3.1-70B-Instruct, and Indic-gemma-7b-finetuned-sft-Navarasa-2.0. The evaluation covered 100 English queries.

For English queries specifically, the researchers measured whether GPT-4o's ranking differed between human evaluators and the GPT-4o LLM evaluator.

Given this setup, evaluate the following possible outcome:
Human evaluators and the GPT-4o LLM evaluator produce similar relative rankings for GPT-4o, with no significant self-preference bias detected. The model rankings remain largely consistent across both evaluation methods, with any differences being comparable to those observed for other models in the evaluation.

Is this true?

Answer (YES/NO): YES